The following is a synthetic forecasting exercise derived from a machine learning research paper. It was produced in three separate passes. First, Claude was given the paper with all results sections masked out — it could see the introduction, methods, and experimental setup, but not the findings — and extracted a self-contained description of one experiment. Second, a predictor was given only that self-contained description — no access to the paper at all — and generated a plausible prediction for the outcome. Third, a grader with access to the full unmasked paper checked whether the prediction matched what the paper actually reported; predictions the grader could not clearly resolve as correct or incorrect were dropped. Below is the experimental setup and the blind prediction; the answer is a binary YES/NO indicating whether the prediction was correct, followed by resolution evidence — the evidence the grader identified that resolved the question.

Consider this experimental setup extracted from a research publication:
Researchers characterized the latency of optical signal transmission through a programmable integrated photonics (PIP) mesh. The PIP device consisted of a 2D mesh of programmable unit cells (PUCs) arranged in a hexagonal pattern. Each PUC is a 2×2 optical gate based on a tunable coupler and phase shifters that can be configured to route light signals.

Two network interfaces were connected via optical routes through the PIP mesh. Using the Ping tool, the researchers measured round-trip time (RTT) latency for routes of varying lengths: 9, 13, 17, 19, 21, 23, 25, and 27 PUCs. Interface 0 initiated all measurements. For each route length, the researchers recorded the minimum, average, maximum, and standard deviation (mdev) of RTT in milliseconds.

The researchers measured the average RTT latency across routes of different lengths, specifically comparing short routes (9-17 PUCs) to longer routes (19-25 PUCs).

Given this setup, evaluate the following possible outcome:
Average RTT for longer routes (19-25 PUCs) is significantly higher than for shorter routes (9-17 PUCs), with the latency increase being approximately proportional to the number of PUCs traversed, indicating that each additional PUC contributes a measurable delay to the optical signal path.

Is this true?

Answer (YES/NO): NO